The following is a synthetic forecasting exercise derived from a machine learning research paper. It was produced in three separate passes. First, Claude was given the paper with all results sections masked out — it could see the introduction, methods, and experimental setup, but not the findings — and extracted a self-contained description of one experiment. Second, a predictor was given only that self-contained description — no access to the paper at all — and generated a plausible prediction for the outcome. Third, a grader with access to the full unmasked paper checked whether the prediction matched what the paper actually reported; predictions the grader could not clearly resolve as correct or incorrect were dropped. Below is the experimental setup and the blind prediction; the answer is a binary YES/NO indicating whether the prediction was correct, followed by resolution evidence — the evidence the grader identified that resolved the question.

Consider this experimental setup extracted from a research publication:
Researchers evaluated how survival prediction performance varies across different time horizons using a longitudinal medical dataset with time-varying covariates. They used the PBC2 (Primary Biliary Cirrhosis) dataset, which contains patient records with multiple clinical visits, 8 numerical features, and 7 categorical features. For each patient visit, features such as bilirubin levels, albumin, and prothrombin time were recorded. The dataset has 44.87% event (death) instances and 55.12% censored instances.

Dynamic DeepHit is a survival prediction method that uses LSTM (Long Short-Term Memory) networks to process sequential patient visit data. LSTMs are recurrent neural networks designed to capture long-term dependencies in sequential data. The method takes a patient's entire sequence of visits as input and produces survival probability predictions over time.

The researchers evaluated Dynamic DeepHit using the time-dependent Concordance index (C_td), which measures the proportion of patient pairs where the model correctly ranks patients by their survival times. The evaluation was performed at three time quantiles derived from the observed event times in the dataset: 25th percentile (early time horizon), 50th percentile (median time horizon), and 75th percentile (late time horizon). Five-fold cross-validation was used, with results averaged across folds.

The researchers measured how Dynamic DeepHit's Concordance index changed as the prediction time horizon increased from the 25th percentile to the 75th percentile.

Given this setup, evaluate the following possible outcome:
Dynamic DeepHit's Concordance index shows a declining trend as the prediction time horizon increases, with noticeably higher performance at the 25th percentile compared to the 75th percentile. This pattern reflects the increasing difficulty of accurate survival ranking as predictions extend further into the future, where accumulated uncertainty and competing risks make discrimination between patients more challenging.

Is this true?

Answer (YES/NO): YES